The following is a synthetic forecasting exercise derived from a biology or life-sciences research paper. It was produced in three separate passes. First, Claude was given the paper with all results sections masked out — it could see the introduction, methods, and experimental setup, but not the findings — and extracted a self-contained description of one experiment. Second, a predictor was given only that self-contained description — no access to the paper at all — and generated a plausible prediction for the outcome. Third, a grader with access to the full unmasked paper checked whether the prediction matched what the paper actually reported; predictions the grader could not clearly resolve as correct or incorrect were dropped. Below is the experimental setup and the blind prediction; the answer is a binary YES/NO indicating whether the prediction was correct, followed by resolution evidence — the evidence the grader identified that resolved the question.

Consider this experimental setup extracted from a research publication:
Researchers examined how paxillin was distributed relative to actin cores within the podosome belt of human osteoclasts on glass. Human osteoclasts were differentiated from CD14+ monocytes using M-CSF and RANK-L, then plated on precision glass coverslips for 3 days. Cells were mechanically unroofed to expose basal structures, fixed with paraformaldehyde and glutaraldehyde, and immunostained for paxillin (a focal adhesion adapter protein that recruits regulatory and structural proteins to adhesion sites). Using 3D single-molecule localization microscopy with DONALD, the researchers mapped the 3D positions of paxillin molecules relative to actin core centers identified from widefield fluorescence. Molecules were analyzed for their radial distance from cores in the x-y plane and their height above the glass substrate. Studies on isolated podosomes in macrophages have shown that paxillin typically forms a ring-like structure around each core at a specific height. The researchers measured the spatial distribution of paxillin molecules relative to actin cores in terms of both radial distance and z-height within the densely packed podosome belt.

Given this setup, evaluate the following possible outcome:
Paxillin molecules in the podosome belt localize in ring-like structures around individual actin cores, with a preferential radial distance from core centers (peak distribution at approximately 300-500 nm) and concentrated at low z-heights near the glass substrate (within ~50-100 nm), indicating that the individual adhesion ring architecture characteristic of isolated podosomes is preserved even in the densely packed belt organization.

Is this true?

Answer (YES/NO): NO